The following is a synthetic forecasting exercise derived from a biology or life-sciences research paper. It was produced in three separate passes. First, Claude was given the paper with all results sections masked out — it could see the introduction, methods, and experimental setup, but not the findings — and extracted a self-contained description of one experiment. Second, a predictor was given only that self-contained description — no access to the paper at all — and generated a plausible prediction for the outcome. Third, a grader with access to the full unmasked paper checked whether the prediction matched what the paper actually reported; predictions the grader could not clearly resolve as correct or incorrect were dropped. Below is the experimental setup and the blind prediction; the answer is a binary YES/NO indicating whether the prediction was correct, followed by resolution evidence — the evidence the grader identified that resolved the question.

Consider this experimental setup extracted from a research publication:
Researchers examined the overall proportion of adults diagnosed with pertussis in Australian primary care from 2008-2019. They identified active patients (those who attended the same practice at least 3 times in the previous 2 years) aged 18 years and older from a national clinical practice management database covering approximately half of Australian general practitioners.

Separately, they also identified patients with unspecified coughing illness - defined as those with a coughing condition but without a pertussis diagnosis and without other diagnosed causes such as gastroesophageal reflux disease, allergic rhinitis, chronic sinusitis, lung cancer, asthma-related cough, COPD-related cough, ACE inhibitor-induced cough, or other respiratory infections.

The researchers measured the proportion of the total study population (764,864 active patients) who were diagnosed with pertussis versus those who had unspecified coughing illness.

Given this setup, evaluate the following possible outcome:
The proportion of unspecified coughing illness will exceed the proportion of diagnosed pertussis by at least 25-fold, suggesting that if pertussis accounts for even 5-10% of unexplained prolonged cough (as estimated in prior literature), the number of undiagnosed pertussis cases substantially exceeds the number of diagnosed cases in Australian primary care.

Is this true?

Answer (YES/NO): NO